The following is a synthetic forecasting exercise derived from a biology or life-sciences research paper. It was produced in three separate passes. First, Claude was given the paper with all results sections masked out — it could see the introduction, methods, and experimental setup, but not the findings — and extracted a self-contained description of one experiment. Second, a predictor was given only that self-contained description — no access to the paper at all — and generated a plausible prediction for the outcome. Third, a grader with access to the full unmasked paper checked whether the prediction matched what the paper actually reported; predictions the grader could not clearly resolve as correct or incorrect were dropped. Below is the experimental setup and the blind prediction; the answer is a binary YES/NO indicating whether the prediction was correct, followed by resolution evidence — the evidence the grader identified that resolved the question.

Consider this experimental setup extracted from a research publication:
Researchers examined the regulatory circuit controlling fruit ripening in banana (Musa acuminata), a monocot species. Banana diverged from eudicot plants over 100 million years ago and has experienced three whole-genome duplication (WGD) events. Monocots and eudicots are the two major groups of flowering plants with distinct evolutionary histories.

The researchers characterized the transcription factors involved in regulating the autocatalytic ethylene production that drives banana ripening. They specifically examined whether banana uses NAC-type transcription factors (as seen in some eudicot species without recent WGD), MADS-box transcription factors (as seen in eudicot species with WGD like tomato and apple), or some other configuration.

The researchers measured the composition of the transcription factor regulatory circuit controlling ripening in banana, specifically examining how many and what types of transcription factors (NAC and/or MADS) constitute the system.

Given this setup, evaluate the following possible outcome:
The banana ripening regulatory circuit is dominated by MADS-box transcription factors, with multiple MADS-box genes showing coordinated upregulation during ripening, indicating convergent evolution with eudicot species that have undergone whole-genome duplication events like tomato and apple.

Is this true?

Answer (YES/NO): NO